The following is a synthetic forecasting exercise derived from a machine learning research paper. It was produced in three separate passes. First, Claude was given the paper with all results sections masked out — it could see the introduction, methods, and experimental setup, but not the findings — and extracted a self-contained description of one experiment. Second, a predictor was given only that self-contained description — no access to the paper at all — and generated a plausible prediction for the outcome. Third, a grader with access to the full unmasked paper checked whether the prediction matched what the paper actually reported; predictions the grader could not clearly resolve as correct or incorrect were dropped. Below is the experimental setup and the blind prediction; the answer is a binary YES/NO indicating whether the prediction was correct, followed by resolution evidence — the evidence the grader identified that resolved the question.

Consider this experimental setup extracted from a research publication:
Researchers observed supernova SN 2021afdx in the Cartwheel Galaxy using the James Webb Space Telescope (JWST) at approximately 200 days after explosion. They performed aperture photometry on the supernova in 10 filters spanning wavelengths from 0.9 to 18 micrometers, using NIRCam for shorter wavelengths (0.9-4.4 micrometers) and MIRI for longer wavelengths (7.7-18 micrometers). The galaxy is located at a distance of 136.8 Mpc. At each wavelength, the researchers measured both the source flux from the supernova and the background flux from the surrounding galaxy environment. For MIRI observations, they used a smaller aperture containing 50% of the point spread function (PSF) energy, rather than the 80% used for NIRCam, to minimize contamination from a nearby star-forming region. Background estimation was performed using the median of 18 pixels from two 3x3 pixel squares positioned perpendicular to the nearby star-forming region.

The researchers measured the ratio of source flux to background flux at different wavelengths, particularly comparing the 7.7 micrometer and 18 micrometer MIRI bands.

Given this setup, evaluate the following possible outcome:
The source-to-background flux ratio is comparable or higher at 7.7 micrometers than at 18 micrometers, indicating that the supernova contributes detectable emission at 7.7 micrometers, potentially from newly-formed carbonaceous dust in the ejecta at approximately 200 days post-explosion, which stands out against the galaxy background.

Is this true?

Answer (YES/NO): NO